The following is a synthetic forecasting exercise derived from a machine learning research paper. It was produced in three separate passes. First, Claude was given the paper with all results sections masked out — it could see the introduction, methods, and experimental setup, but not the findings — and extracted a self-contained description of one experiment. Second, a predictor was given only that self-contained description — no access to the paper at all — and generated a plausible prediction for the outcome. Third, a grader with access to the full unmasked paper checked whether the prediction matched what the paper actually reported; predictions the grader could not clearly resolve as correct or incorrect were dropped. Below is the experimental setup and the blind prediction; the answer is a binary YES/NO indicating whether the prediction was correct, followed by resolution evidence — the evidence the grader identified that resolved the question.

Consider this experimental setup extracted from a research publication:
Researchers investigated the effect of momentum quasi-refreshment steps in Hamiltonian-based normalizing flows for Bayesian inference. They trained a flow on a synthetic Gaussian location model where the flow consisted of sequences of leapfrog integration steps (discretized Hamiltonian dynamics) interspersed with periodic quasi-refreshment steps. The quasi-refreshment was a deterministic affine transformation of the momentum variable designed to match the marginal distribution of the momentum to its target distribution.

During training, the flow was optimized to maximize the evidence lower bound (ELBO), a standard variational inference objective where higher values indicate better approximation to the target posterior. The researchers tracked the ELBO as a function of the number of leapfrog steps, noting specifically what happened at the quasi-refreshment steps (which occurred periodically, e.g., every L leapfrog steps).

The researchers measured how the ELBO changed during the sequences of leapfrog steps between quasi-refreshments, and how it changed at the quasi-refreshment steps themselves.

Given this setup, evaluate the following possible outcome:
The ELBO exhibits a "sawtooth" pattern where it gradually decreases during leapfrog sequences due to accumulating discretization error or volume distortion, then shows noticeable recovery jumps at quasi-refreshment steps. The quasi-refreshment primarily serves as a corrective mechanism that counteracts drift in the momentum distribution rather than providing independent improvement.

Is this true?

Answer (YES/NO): NO